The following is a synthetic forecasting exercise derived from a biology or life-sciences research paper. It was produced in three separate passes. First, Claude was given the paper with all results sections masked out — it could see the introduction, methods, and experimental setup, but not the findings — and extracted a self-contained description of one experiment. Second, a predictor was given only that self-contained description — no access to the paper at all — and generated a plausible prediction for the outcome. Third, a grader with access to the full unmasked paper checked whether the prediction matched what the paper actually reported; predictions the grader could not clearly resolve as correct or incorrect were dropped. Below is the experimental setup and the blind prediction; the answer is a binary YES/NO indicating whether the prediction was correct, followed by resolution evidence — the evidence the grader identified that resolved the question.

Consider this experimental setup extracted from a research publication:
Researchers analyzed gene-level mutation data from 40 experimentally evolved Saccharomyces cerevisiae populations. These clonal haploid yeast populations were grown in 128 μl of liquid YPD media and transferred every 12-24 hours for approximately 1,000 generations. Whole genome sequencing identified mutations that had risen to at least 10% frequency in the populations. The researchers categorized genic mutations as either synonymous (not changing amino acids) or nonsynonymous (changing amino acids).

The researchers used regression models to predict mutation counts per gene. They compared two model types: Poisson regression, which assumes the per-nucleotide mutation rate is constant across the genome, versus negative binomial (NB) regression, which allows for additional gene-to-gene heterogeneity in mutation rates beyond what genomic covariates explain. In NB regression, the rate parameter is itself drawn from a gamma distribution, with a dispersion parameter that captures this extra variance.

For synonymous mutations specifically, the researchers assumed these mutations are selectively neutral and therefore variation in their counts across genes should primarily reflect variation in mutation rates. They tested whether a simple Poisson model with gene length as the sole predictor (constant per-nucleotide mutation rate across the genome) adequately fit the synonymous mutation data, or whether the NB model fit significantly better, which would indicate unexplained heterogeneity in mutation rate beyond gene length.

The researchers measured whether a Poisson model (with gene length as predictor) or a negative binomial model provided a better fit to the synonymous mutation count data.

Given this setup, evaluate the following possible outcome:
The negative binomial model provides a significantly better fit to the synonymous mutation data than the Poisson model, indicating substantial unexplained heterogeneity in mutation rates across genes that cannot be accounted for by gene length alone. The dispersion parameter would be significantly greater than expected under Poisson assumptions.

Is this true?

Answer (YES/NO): NO